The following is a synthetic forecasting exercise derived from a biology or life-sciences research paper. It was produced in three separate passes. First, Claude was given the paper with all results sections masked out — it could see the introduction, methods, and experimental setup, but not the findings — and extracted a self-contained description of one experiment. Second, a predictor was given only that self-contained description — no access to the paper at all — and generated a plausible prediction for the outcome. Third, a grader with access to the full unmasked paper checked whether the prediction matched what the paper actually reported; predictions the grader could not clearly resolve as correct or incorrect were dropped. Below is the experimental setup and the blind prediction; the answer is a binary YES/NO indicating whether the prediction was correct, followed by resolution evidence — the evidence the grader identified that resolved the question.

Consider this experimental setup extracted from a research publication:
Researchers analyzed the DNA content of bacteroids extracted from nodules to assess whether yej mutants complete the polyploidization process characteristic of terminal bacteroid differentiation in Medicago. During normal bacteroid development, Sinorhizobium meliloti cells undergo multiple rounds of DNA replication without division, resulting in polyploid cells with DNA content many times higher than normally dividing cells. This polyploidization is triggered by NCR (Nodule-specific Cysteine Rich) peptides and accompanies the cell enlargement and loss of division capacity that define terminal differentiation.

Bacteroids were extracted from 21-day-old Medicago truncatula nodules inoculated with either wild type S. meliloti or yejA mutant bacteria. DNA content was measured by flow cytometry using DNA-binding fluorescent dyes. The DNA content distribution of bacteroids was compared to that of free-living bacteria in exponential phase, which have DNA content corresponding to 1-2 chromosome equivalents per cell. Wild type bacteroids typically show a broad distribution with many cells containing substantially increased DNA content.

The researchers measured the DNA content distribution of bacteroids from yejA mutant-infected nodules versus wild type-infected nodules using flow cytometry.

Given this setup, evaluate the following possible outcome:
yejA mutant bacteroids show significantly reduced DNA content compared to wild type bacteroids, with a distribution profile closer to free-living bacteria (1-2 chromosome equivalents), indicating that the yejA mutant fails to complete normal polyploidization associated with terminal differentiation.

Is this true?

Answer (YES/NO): NO